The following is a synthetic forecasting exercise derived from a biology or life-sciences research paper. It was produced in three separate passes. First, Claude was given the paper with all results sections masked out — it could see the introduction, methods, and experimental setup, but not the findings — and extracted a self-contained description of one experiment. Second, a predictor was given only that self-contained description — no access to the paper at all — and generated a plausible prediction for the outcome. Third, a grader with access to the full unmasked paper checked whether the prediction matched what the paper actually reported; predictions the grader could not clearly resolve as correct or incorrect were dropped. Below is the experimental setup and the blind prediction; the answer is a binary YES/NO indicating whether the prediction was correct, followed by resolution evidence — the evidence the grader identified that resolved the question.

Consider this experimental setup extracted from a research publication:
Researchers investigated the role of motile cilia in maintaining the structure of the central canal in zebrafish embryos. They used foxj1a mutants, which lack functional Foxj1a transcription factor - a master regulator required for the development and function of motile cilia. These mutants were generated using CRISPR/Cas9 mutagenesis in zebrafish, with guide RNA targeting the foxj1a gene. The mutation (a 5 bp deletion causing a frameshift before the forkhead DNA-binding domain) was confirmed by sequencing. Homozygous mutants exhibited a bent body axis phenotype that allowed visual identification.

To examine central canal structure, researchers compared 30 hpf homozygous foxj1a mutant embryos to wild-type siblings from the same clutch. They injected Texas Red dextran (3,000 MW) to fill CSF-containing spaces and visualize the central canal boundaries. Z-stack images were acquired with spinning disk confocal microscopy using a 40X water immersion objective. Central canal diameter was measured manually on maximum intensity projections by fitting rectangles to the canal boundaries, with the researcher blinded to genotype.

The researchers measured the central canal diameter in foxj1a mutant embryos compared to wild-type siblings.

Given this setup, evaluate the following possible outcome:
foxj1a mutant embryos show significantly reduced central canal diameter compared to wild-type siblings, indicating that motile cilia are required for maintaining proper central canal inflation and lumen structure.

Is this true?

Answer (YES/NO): YES